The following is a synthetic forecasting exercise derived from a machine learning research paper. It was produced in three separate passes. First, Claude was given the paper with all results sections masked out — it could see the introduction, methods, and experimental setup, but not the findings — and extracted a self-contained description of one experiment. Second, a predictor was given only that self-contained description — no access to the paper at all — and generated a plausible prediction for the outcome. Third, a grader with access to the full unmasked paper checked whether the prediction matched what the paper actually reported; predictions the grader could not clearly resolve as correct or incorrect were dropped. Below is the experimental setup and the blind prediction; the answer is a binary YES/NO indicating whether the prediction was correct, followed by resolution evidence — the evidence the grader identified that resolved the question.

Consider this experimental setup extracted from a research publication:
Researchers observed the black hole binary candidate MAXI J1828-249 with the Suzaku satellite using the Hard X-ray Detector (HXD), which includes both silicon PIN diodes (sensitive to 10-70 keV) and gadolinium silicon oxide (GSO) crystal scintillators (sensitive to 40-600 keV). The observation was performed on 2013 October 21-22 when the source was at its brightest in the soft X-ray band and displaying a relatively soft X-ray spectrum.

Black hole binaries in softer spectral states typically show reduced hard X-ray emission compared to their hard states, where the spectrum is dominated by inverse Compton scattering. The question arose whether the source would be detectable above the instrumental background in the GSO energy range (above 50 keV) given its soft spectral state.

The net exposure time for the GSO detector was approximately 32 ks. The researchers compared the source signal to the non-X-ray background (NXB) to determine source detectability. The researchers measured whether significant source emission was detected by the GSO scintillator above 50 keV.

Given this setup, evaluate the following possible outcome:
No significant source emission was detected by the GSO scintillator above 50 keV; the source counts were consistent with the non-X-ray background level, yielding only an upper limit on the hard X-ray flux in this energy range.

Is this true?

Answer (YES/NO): NO